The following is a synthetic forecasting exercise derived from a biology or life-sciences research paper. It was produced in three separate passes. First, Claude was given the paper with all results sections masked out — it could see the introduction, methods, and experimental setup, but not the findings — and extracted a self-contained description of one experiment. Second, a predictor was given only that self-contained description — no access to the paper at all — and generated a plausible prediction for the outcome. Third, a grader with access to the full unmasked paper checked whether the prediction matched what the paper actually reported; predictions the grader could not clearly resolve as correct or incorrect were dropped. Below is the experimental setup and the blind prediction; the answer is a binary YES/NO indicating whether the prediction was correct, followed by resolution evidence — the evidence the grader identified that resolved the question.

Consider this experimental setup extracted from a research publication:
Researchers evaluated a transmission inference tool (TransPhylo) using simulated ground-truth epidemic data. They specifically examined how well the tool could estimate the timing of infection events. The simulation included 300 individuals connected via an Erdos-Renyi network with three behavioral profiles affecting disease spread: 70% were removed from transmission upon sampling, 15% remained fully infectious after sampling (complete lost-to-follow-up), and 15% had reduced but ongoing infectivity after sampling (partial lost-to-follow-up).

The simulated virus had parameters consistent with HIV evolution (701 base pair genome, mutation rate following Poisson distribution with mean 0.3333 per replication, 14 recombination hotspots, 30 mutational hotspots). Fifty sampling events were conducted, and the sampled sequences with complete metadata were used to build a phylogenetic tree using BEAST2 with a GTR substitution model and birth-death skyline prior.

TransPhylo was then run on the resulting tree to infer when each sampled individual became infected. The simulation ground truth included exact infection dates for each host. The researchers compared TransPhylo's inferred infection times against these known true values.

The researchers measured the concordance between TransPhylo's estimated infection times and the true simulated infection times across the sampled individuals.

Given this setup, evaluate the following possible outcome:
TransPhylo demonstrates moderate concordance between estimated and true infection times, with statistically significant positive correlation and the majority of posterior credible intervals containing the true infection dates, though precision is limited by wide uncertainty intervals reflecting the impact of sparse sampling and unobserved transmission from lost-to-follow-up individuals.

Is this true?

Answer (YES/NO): NO